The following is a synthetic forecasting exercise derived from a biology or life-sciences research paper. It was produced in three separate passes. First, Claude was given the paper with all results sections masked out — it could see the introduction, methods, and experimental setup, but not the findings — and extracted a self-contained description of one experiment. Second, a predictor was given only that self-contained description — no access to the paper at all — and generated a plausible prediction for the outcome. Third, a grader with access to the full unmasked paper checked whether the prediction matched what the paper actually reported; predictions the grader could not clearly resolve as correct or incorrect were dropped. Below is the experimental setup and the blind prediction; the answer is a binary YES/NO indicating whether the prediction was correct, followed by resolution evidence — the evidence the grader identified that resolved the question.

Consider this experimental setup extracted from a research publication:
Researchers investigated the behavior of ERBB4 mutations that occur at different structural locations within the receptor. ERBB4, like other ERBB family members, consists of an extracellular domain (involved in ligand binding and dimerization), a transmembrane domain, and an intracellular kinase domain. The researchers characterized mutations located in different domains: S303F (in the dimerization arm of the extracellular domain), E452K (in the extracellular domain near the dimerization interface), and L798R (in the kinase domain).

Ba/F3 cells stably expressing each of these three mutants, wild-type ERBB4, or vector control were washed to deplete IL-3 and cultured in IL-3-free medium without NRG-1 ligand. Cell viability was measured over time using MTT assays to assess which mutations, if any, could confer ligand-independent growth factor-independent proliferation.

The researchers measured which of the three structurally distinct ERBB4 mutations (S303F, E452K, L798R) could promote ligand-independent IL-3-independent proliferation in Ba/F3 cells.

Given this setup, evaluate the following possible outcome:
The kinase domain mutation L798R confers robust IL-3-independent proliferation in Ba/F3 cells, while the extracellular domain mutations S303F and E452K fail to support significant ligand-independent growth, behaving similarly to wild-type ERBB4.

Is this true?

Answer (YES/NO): NO